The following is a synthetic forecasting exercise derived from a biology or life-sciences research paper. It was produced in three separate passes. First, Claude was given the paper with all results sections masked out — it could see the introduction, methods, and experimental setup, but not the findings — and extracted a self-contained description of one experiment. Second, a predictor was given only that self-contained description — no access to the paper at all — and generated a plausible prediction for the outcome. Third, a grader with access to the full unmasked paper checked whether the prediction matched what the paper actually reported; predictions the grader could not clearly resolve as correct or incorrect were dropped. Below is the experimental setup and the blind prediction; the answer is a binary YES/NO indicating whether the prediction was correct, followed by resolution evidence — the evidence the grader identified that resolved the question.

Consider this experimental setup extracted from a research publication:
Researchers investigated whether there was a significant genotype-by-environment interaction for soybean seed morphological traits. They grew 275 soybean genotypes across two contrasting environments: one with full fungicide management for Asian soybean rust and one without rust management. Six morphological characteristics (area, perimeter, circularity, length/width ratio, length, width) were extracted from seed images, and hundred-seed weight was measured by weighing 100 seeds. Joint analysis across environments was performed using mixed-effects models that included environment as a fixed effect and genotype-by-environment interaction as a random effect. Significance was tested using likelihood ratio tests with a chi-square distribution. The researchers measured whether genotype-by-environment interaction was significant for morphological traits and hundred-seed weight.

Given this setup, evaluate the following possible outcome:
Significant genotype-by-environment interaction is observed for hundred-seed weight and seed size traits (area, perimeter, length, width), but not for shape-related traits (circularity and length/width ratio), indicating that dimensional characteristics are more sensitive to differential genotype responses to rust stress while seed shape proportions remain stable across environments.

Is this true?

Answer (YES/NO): NO